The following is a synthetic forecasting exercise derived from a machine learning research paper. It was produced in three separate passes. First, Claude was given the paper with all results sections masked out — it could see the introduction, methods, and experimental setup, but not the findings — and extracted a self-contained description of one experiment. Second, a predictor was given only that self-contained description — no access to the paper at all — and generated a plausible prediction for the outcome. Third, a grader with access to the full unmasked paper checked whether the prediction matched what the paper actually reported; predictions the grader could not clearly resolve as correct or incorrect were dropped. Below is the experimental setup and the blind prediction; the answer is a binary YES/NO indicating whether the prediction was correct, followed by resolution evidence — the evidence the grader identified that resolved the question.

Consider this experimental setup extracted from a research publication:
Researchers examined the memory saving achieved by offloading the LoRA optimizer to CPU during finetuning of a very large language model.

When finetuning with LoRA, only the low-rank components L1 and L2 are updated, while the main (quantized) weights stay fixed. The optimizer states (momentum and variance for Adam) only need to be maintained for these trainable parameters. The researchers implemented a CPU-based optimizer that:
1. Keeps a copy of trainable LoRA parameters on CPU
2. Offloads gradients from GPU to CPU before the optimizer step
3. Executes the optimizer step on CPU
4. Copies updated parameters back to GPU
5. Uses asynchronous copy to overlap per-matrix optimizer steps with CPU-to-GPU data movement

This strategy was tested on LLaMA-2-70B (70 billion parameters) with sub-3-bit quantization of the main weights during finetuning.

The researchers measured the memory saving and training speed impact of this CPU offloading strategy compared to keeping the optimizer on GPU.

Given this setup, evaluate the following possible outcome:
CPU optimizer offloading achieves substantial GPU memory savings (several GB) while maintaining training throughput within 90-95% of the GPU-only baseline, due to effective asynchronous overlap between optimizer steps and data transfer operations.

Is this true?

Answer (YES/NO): NO